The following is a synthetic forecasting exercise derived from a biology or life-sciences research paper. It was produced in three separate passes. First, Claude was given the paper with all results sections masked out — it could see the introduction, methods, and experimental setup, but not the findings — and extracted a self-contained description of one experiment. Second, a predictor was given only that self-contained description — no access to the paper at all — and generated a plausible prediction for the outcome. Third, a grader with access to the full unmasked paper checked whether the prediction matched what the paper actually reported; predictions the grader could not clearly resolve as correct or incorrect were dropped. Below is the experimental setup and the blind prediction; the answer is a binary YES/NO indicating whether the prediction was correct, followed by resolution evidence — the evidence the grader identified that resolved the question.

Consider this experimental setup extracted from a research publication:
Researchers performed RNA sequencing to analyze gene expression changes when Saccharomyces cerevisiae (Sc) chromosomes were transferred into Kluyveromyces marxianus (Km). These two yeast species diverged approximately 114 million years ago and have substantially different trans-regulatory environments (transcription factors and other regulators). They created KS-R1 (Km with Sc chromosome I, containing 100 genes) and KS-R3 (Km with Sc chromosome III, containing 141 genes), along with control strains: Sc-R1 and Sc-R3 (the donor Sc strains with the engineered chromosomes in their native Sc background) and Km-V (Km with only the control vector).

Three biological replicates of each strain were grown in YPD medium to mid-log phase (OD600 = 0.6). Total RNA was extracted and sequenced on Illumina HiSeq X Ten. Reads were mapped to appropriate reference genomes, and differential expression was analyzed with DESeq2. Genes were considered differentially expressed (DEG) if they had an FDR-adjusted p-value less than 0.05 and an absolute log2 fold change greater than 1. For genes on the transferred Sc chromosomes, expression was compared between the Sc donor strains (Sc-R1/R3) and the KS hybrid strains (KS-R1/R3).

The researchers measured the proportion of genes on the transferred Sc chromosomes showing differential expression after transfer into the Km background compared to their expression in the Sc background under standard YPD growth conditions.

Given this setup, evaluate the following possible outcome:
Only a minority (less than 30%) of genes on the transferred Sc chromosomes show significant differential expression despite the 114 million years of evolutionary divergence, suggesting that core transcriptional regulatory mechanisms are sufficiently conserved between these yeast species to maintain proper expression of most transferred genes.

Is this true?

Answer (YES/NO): NO